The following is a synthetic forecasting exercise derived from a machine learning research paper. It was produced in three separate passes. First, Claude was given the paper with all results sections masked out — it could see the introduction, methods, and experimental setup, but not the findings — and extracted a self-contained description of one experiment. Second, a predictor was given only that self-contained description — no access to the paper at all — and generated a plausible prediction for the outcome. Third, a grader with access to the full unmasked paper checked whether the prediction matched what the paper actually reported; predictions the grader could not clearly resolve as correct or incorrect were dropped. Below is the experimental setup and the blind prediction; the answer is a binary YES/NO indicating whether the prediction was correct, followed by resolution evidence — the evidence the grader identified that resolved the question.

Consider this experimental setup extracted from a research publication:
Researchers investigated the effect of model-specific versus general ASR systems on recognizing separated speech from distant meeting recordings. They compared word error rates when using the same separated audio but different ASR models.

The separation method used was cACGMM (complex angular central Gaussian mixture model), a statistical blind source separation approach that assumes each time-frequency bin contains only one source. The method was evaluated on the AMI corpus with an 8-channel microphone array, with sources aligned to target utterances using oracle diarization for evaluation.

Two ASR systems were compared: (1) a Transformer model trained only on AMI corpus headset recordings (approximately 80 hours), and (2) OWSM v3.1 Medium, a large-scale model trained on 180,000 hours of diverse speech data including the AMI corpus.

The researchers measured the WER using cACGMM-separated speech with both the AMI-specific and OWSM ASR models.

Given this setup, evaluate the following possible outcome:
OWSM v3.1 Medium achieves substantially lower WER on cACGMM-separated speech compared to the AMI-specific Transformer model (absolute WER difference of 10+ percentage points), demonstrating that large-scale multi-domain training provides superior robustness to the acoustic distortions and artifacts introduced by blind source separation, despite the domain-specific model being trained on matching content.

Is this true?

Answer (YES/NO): YES